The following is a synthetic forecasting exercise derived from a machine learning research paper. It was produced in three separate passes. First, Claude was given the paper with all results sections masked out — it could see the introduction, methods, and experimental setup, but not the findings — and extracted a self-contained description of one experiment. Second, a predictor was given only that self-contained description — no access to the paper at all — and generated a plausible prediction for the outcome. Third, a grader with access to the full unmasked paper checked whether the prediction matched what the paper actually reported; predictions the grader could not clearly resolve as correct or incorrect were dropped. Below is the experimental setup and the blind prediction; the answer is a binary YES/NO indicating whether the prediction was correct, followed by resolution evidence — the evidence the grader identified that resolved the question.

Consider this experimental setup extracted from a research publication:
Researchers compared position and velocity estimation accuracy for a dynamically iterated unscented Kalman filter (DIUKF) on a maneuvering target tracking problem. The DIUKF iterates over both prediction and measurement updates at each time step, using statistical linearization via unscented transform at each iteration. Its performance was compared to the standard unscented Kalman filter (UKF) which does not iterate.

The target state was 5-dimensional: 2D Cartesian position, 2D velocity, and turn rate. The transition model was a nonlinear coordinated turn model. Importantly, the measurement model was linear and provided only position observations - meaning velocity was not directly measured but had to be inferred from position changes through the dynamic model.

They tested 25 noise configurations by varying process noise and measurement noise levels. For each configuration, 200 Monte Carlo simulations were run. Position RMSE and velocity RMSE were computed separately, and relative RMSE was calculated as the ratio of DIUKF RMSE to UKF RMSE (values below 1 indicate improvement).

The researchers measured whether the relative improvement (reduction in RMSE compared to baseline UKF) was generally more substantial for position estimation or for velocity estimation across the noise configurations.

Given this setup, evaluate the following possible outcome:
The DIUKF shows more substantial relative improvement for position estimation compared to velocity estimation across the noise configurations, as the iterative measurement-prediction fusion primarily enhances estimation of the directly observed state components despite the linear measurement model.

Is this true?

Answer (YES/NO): NO